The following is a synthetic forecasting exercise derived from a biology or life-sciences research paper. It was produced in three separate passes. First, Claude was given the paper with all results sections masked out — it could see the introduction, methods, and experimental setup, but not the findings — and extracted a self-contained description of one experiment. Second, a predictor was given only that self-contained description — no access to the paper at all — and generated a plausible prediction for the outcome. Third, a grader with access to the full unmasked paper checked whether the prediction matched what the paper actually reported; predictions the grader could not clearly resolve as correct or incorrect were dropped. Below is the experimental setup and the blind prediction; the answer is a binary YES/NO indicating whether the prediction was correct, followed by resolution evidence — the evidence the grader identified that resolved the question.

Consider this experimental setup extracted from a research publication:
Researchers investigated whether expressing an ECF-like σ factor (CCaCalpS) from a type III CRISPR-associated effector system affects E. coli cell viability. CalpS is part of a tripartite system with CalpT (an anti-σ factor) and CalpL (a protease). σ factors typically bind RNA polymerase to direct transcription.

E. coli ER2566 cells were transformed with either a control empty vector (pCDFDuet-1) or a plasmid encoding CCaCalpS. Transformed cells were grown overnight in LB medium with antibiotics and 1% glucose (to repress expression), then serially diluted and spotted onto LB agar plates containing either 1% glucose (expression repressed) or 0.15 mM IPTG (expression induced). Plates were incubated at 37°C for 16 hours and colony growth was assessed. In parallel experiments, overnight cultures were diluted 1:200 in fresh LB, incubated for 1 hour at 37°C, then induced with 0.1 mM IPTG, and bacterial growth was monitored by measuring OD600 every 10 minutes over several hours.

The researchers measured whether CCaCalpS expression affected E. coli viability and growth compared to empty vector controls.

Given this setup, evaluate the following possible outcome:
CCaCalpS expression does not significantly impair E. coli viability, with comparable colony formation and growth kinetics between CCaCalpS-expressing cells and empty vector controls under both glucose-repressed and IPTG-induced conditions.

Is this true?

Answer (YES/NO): NO